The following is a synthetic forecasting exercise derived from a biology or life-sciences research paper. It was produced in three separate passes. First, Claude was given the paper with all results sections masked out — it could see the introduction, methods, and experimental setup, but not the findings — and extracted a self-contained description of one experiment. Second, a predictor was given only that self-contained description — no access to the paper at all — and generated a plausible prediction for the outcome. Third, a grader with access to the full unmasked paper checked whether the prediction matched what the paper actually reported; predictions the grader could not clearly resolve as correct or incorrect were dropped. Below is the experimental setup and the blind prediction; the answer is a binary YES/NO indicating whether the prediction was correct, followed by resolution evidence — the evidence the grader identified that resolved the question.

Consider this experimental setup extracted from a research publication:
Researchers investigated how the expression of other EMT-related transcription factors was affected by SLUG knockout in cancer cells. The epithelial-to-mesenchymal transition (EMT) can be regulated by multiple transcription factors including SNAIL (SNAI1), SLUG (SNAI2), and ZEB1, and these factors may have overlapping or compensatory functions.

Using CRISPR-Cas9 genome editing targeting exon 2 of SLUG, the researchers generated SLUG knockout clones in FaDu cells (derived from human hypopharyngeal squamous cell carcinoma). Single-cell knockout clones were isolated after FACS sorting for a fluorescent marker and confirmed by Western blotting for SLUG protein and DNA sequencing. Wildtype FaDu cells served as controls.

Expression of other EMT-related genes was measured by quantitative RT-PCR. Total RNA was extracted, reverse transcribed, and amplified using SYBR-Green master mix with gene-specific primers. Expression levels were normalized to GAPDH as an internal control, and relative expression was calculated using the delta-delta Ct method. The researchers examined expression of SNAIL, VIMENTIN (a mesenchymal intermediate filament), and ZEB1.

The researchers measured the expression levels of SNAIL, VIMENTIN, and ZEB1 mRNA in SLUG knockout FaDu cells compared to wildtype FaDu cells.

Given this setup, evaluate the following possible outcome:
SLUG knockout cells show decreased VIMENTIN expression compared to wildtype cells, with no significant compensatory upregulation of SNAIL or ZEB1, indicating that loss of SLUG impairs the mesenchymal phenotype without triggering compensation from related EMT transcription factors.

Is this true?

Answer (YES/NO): YES